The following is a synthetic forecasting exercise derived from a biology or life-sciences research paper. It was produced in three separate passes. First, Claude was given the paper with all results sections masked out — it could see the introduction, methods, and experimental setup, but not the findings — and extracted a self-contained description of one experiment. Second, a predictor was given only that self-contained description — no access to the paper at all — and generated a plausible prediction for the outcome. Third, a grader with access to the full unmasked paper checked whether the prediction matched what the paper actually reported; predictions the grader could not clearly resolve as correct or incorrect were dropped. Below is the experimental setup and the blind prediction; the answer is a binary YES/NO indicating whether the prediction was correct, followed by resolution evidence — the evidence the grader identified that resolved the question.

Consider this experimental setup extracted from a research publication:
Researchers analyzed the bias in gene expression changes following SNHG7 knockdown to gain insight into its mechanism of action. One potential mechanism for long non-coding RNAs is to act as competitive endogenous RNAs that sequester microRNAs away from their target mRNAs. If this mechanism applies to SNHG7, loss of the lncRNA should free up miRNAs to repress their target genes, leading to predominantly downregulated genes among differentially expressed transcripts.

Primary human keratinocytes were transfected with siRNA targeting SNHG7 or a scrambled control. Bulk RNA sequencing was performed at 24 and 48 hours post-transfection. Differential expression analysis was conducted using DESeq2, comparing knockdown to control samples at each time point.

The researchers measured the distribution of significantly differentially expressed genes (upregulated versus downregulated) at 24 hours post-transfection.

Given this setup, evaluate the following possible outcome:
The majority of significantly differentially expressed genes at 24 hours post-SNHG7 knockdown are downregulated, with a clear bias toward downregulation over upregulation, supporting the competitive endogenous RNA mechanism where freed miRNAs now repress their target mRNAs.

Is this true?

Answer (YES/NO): YES